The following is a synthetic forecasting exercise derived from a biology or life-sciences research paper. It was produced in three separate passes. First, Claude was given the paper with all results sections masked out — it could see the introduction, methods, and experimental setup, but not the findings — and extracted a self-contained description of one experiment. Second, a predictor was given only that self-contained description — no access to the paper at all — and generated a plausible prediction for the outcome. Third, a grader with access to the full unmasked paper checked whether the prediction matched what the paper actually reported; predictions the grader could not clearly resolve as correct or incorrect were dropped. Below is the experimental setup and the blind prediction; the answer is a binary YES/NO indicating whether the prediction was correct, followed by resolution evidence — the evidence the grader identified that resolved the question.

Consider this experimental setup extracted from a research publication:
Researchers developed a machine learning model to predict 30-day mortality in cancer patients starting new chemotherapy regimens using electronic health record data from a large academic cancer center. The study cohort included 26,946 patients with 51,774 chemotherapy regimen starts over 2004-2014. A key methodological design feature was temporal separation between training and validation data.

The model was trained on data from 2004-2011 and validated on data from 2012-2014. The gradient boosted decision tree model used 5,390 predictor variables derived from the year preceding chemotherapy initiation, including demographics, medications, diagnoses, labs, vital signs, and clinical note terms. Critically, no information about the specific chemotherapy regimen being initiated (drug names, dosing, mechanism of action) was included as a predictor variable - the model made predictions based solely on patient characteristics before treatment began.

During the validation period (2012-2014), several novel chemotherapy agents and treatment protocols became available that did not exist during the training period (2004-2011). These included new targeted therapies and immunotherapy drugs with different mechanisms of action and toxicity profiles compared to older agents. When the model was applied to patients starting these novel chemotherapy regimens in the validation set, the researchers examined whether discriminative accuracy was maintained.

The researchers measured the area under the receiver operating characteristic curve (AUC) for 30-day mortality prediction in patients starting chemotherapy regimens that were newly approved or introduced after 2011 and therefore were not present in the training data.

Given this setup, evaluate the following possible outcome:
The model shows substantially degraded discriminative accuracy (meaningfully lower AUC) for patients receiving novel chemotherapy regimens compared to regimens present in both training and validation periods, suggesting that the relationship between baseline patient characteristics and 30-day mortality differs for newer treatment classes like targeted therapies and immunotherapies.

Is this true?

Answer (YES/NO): NO